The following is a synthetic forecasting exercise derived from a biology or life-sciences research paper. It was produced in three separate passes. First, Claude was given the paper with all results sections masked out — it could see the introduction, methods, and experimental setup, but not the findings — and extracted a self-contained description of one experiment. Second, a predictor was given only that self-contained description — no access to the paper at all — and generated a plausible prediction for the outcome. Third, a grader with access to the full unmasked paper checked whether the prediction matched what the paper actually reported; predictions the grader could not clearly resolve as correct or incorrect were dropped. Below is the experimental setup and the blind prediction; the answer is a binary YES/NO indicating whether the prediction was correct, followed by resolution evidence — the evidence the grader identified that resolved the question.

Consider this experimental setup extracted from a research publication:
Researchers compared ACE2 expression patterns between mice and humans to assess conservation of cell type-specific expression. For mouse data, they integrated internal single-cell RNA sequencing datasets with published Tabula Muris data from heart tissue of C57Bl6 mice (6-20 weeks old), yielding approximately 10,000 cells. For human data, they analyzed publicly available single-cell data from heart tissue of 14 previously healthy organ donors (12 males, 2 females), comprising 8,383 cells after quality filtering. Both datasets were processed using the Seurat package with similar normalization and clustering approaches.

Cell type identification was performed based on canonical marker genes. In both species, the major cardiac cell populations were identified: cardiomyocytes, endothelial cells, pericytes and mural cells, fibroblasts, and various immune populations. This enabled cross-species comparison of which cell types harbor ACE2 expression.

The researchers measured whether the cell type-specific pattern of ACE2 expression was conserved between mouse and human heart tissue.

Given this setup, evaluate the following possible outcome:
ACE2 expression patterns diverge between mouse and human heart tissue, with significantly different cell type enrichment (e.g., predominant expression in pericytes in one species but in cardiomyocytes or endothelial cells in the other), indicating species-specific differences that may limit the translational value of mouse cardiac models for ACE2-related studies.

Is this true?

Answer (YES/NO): NO